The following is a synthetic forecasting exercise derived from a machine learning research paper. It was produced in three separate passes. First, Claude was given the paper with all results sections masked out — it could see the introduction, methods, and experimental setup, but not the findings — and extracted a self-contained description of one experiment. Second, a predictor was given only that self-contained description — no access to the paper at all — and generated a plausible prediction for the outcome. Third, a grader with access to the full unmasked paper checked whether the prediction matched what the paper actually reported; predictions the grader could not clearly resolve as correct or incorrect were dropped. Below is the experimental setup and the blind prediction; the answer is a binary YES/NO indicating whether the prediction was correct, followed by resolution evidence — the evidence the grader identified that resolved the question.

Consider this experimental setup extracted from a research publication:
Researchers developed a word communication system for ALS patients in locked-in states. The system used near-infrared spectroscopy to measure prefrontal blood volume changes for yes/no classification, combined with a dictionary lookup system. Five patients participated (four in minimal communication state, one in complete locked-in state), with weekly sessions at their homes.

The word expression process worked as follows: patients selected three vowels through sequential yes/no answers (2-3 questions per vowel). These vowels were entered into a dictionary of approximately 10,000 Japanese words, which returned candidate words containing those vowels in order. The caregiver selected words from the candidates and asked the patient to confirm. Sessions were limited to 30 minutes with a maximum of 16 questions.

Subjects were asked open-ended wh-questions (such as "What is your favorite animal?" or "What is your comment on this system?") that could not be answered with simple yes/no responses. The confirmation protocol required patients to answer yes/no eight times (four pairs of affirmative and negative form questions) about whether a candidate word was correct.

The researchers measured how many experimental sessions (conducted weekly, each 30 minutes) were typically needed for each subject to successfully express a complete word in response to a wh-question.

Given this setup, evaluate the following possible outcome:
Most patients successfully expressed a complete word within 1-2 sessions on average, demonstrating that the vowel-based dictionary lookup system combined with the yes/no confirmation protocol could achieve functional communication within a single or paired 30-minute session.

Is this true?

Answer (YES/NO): NO